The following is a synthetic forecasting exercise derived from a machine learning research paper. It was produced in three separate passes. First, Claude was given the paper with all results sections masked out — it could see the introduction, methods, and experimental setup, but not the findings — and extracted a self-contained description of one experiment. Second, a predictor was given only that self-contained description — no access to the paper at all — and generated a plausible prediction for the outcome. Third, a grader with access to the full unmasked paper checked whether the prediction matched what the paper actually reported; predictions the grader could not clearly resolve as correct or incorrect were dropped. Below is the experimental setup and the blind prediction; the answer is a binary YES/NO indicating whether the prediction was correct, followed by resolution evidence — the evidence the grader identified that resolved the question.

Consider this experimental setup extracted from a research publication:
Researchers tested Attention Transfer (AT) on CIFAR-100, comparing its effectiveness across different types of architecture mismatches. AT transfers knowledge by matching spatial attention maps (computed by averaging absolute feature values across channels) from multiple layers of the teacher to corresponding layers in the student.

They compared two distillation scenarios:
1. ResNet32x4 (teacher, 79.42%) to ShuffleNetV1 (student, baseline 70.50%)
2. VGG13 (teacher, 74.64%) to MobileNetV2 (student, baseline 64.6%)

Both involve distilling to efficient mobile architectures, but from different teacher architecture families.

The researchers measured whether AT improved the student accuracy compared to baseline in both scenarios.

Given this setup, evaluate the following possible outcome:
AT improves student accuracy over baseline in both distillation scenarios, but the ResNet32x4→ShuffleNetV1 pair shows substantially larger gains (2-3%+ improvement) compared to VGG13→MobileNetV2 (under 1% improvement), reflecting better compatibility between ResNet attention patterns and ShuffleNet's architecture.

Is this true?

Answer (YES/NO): NO